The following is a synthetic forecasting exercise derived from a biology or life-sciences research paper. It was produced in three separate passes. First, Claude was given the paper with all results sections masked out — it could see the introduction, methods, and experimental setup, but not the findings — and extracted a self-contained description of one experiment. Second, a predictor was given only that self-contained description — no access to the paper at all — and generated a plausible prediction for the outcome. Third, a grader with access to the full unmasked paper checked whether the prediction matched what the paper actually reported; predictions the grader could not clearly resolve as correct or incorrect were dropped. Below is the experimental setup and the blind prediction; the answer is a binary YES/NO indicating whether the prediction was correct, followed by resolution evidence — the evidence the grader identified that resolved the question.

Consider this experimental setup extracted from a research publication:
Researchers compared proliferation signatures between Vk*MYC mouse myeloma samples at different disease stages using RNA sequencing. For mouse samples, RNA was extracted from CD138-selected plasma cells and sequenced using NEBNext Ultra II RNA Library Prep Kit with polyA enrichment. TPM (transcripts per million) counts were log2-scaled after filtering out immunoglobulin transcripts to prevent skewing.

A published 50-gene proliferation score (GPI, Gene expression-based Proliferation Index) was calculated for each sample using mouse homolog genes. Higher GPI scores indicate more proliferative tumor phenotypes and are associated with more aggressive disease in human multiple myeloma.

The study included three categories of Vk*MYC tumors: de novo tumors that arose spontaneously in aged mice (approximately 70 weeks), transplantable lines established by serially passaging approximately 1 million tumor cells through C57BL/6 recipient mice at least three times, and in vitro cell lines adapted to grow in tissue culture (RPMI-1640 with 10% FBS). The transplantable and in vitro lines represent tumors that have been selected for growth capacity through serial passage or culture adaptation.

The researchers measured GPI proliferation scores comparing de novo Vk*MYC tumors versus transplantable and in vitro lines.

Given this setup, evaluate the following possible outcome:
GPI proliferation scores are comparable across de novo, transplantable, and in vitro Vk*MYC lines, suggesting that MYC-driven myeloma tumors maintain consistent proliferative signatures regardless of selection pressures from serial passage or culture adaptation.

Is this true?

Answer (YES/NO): NO